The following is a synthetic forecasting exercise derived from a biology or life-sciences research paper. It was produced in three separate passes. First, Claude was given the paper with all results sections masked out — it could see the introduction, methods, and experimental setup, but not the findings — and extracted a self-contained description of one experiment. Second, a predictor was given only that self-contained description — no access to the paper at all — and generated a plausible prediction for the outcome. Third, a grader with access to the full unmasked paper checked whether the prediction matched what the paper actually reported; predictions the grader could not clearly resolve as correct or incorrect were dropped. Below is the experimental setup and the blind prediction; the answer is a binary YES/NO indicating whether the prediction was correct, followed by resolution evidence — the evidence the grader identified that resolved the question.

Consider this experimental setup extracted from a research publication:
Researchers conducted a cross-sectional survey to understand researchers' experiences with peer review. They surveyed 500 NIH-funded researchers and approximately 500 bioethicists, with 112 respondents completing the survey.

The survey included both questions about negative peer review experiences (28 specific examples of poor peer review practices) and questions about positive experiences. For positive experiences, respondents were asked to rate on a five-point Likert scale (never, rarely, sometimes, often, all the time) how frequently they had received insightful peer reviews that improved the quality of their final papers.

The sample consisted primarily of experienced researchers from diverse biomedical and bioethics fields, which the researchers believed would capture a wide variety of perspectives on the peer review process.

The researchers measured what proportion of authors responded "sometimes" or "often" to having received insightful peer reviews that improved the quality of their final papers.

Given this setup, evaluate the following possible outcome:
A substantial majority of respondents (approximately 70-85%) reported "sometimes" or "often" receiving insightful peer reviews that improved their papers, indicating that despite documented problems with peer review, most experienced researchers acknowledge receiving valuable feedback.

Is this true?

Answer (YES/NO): NO